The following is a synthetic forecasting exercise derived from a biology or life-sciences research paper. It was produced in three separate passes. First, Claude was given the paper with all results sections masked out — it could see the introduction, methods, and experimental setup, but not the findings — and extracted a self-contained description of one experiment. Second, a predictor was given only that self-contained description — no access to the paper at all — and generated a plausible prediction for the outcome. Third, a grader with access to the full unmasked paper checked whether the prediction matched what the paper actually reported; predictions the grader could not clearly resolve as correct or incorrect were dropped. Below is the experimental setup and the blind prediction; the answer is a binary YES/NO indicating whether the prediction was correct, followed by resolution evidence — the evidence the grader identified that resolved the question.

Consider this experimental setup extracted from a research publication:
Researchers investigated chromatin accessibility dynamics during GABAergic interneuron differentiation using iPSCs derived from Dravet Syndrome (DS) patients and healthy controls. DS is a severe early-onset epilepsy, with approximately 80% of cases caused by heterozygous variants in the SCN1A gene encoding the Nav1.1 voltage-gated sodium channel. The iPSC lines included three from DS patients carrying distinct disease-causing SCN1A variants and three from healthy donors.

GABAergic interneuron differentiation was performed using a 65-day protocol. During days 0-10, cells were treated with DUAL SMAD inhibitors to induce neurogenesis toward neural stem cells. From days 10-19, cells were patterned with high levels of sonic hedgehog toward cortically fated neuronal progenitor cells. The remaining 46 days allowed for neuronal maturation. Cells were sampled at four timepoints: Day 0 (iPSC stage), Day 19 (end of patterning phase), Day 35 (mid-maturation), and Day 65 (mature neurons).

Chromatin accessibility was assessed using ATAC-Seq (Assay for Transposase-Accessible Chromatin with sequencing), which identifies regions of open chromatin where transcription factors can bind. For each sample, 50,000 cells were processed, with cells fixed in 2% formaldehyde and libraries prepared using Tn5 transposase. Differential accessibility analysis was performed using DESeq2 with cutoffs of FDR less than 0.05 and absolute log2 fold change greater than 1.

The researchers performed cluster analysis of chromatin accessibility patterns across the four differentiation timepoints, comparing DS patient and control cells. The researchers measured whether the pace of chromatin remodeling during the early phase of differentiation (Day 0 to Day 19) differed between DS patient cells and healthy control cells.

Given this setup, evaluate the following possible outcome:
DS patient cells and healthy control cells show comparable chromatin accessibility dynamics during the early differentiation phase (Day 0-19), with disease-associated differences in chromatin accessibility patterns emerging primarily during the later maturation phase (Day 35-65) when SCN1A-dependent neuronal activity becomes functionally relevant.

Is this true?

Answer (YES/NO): NO